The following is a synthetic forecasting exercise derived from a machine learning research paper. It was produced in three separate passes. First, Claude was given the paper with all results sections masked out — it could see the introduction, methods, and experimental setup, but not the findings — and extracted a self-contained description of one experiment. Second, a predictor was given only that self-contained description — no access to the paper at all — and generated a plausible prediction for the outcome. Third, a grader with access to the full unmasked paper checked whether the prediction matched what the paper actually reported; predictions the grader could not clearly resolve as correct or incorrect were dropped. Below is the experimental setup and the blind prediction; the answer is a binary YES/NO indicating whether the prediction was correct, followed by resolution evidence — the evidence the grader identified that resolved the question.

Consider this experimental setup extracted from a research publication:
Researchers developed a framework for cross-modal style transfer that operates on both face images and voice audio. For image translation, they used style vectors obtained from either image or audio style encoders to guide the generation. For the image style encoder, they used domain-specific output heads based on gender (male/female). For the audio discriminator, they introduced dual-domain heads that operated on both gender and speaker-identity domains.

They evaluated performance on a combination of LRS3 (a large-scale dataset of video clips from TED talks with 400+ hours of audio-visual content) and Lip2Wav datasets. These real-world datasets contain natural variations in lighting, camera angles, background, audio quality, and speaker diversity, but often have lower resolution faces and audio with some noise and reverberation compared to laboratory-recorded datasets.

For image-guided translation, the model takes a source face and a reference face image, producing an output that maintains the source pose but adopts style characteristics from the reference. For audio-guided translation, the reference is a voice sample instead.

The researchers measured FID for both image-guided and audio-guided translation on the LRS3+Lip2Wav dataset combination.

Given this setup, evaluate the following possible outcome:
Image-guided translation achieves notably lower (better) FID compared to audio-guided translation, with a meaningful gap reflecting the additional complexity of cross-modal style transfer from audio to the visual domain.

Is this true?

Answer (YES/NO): NO